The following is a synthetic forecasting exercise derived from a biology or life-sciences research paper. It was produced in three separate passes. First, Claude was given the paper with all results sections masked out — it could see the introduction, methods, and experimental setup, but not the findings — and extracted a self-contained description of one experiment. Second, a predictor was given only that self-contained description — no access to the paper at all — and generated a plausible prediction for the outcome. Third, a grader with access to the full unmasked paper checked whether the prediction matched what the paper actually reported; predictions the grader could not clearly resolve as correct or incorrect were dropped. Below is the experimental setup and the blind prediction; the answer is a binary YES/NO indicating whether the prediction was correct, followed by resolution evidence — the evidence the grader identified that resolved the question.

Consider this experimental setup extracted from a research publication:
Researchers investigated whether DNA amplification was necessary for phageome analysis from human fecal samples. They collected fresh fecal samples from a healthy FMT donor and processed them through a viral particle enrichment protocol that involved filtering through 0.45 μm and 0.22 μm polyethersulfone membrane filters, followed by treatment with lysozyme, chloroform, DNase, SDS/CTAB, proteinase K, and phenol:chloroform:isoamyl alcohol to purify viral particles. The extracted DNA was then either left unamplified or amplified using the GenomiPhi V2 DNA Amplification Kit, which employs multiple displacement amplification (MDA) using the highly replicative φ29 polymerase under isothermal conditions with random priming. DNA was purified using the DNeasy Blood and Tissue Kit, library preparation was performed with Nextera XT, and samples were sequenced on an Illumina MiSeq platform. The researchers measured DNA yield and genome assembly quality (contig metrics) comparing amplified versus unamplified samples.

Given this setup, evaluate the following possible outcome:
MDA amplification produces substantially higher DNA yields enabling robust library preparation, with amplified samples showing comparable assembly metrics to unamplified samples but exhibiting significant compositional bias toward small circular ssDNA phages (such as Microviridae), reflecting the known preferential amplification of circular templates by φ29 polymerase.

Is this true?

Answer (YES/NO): NO